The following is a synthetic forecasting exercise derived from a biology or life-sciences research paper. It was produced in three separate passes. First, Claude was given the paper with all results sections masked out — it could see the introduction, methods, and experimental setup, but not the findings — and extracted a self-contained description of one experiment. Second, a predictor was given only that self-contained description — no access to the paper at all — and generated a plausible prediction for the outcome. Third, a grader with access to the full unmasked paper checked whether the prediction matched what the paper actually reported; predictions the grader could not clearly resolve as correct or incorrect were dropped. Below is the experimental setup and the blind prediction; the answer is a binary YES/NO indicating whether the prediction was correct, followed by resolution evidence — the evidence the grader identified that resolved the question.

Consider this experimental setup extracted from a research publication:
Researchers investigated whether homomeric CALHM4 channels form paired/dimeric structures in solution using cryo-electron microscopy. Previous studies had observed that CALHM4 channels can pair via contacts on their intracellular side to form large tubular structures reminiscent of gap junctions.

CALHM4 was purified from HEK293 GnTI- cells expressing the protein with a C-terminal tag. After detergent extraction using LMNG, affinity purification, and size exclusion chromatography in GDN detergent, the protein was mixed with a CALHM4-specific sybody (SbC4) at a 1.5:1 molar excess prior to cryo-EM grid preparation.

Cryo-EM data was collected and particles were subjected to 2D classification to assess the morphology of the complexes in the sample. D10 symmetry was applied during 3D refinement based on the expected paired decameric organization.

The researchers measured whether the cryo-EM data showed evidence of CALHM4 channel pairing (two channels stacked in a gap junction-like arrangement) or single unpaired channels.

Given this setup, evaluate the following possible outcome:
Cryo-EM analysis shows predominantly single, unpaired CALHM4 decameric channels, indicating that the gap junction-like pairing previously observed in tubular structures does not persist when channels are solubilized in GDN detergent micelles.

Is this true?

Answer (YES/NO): NO